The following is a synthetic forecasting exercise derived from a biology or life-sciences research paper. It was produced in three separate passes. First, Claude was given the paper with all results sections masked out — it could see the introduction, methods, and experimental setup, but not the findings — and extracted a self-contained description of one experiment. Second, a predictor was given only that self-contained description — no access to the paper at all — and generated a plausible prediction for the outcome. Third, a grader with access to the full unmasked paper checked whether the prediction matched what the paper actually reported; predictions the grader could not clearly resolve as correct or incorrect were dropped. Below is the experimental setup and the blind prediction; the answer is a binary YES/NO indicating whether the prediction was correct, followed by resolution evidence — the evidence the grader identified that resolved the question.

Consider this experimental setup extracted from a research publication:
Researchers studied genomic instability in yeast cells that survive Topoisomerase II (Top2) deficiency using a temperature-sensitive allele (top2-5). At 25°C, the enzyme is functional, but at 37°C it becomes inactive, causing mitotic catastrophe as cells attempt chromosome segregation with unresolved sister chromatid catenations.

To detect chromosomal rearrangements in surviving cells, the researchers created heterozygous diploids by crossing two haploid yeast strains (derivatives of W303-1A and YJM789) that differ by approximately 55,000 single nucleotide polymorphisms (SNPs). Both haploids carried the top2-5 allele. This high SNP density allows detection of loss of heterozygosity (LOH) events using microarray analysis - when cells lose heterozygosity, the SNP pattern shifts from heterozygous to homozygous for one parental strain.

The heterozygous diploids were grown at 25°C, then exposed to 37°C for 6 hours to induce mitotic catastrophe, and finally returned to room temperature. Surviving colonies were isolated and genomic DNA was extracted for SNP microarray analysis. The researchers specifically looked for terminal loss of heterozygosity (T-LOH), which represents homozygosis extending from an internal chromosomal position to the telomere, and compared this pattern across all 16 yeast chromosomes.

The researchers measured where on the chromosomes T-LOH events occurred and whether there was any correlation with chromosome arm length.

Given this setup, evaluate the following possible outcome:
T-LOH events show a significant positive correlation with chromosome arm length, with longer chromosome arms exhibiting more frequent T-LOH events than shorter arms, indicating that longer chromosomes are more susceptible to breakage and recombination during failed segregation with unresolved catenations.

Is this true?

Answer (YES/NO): YES